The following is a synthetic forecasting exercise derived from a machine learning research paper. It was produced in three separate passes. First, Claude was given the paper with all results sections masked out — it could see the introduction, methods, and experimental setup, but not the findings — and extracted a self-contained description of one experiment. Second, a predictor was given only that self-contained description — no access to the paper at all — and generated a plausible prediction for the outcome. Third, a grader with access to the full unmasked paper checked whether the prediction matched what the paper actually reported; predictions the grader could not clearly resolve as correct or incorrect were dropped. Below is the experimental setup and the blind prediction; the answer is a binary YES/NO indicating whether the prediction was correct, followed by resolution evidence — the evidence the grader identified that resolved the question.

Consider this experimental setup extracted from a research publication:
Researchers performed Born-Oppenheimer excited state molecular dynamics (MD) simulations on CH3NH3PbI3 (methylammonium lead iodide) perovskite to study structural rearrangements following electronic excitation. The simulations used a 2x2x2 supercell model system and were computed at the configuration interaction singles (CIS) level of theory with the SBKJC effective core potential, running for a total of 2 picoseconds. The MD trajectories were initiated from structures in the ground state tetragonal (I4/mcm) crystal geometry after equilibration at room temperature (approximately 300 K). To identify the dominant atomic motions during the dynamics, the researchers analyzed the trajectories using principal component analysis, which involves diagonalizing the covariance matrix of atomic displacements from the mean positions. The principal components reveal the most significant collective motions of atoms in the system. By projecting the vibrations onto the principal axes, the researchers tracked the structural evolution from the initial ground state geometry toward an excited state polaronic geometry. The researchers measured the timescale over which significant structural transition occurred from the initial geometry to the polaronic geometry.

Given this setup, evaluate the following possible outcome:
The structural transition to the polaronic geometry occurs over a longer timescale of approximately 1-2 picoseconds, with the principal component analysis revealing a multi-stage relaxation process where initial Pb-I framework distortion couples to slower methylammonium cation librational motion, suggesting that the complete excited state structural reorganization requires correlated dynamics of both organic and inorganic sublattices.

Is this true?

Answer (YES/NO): NO